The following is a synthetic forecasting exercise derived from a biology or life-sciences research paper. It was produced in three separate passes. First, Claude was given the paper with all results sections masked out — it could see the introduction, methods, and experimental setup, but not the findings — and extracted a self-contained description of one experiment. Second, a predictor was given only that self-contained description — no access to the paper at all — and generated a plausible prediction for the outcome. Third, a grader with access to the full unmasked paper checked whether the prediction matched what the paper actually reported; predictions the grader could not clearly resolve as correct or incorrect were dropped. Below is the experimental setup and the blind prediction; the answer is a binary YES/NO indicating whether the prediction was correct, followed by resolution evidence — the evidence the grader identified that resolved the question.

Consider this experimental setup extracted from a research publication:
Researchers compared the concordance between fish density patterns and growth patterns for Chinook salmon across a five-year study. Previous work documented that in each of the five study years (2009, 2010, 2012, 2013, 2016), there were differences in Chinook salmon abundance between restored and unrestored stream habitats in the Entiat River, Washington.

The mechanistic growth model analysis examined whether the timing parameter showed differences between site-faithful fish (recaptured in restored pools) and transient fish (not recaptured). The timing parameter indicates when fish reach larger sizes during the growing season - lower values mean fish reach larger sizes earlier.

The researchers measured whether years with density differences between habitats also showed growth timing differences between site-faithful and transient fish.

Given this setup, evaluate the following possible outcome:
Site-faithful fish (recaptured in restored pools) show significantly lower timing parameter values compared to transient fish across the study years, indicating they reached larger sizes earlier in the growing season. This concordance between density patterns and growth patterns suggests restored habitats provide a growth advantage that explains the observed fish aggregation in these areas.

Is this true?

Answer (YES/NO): NO